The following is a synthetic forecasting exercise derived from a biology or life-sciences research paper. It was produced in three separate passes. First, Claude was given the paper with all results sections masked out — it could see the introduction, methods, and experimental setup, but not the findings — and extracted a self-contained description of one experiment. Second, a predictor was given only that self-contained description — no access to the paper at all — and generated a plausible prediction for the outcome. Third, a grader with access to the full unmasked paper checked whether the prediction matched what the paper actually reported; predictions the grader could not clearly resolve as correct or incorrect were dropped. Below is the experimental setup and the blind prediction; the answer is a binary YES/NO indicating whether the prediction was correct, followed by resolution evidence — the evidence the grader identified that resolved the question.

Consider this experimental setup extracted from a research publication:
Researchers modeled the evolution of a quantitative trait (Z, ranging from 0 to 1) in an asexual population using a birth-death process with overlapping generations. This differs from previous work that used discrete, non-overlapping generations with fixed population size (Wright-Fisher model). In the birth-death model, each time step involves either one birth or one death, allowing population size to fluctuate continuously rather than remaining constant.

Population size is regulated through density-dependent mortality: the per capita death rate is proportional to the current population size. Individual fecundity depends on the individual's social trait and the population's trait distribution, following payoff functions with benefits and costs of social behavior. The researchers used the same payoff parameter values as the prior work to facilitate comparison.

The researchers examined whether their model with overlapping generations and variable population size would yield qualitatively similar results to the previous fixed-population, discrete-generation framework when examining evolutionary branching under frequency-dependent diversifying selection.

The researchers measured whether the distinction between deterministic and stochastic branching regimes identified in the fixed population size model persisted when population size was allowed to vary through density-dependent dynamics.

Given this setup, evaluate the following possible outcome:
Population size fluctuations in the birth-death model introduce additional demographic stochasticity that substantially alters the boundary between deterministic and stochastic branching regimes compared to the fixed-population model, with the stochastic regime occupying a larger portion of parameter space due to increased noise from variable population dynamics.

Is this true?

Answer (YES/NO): NO